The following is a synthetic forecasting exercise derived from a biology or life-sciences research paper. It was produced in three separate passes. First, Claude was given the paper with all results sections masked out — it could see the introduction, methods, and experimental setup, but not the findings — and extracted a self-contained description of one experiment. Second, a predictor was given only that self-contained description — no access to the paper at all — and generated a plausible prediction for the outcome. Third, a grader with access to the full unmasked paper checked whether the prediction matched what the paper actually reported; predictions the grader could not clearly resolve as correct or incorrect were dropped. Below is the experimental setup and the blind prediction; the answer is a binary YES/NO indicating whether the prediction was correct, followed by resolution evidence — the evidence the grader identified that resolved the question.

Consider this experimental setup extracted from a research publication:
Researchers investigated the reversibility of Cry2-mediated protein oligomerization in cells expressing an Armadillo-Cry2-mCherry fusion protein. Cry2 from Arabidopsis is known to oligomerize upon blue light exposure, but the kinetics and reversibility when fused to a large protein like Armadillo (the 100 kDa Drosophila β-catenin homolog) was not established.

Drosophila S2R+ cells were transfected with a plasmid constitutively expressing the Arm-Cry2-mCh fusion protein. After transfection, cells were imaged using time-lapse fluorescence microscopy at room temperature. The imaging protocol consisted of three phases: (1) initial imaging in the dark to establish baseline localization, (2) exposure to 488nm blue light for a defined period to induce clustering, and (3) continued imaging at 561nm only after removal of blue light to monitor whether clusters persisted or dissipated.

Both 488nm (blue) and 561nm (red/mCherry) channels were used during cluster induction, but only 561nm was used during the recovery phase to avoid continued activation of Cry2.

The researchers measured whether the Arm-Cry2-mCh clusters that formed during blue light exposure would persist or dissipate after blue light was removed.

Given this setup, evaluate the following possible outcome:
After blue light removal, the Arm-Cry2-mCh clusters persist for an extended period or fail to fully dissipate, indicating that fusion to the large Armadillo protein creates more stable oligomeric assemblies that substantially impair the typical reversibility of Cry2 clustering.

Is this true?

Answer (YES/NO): NO